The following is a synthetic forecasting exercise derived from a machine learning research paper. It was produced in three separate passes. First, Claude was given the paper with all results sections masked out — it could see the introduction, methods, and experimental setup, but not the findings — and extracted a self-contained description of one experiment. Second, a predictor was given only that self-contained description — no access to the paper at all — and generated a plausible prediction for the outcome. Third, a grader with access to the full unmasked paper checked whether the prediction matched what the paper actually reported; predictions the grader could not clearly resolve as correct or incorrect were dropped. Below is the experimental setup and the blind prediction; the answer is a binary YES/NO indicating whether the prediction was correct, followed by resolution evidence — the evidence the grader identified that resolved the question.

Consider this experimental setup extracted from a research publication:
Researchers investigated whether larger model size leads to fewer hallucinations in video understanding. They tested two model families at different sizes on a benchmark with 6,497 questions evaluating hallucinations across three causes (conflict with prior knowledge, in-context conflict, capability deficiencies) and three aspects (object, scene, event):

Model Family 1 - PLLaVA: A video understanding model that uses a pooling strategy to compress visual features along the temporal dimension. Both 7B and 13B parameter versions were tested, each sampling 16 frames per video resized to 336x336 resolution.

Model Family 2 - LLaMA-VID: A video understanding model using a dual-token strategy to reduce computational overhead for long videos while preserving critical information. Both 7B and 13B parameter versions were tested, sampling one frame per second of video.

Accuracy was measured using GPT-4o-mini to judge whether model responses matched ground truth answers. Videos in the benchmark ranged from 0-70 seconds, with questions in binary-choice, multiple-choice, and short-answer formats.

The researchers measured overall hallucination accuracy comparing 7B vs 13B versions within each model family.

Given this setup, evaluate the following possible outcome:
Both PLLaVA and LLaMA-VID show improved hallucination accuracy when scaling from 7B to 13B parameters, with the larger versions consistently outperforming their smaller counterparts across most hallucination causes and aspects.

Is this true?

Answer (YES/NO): NO